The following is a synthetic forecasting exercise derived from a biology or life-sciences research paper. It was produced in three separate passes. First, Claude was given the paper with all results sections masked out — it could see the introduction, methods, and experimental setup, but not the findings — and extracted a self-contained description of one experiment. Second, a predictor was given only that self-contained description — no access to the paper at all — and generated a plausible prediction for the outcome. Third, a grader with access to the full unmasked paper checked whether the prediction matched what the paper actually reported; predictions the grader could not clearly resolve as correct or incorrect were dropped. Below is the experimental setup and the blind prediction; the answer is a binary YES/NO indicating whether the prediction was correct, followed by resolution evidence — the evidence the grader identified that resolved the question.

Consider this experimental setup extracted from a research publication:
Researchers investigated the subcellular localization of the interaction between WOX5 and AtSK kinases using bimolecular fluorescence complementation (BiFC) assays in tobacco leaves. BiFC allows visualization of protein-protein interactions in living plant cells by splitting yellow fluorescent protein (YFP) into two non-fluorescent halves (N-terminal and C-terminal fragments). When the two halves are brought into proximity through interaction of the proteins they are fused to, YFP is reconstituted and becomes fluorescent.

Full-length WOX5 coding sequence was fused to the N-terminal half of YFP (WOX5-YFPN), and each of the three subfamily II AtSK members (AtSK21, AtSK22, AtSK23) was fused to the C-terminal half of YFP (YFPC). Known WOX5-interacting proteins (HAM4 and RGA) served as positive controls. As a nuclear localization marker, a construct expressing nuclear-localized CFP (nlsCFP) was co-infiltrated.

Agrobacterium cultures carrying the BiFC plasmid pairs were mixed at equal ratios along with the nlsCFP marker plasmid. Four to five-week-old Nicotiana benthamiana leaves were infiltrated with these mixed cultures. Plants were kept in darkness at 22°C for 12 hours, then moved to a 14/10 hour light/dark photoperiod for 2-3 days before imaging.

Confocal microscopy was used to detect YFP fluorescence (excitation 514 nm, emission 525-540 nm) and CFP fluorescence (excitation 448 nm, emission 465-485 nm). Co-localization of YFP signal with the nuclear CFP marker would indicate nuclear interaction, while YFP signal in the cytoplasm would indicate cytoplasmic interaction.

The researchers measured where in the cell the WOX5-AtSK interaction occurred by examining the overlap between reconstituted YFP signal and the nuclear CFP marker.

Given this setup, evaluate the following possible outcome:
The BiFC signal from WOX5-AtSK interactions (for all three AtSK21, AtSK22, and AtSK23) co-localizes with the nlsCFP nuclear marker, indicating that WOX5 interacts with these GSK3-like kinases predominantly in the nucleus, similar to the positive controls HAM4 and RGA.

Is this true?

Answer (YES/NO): YES